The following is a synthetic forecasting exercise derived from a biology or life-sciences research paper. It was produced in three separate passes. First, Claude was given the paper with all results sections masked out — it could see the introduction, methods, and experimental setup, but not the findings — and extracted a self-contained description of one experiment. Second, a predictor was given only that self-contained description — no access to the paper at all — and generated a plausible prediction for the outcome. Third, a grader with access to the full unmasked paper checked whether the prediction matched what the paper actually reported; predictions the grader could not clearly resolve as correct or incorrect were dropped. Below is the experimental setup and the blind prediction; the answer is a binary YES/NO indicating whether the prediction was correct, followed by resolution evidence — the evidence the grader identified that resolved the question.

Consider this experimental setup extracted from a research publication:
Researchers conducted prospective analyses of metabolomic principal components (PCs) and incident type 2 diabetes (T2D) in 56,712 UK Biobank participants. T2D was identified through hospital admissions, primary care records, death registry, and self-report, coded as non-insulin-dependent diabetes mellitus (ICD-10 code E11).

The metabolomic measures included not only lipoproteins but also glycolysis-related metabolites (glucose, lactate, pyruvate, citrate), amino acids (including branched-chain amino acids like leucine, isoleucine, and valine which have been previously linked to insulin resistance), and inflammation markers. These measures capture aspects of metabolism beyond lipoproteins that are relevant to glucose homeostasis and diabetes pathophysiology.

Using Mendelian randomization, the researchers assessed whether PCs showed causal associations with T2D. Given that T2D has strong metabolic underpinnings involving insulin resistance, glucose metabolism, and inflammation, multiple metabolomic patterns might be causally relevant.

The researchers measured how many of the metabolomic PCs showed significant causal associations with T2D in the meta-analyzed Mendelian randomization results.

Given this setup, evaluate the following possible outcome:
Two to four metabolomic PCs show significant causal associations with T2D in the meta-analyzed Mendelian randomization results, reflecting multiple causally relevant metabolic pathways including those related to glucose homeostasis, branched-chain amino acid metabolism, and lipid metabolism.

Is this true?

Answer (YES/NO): YES